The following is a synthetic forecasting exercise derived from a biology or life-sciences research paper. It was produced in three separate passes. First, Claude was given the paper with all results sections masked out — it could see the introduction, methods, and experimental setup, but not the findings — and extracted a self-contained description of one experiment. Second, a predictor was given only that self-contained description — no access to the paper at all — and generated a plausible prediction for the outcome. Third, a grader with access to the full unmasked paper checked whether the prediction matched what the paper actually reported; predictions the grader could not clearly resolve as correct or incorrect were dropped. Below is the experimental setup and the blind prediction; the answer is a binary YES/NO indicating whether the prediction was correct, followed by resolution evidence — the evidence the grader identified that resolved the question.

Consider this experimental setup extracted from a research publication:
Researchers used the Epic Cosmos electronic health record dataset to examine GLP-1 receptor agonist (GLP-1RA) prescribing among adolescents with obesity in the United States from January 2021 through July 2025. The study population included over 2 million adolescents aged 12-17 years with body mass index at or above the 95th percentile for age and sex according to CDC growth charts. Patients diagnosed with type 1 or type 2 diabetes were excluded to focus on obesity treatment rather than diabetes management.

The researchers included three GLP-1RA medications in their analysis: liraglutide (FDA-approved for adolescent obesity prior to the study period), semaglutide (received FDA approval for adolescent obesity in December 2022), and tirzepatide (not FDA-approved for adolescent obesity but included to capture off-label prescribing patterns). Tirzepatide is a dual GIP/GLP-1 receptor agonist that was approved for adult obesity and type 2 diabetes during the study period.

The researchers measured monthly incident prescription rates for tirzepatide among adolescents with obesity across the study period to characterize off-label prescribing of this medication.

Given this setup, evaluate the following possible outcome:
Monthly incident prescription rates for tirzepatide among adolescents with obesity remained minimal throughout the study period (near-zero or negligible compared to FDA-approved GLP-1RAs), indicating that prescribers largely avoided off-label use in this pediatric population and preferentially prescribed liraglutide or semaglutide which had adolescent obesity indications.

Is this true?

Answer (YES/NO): NO